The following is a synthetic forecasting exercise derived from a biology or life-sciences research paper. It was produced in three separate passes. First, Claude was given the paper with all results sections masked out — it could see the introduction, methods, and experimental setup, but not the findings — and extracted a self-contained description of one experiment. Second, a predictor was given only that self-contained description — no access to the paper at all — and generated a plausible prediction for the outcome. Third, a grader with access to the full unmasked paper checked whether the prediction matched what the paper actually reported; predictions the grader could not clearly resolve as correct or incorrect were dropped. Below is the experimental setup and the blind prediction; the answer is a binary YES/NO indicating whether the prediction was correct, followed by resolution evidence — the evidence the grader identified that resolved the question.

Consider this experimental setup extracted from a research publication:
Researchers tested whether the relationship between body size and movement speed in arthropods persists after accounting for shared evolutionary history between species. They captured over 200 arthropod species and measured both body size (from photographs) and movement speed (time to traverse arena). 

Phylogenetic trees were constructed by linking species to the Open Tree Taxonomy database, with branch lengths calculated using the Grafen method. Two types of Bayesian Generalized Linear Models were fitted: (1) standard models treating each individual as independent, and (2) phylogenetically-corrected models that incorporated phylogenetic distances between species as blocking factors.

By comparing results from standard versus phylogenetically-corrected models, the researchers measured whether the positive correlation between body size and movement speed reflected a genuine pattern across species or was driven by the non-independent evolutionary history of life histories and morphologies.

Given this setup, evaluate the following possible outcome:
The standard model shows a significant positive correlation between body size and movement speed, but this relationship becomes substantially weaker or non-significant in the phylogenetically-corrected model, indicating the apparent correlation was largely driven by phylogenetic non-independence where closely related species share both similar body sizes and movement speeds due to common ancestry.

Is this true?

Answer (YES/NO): NO